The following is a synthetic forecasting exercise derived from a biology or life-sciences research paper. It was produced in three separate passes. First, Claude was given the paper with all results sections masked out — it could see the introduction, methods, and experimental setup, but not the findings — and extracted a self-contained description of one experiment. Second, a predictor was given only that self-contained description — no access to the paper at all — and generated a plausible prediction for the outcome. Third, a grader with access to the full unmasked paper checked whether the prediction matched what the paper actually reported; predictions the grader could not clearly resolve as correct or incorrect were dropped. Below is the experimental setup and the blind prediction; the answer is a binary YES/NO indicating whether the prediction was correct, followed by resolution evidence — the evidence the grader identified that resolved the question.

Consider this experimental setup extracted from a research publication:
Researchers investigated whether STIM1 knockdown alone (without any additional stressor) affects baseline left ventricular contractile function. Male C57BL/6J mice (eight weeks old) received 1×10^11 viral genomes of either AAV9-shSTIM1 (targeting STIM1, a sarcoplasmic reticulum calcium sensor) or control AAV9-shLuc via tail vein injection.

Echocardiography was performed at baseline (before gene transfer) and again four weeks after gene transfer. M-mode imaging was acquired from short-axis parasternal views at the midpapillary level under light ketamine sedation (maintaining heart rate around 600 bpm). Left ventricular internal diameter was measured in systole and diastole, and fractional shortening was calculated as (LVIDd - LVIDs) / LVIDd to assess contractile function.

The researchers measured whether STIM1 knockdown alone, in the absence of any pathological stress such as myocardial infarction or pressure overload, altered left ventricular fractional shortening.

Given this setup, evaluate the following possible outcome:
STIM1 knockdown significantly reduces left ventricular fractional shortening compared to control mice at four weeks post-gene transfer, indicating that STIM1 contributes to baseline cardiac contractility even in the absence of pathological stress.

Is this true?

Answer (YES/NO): YES